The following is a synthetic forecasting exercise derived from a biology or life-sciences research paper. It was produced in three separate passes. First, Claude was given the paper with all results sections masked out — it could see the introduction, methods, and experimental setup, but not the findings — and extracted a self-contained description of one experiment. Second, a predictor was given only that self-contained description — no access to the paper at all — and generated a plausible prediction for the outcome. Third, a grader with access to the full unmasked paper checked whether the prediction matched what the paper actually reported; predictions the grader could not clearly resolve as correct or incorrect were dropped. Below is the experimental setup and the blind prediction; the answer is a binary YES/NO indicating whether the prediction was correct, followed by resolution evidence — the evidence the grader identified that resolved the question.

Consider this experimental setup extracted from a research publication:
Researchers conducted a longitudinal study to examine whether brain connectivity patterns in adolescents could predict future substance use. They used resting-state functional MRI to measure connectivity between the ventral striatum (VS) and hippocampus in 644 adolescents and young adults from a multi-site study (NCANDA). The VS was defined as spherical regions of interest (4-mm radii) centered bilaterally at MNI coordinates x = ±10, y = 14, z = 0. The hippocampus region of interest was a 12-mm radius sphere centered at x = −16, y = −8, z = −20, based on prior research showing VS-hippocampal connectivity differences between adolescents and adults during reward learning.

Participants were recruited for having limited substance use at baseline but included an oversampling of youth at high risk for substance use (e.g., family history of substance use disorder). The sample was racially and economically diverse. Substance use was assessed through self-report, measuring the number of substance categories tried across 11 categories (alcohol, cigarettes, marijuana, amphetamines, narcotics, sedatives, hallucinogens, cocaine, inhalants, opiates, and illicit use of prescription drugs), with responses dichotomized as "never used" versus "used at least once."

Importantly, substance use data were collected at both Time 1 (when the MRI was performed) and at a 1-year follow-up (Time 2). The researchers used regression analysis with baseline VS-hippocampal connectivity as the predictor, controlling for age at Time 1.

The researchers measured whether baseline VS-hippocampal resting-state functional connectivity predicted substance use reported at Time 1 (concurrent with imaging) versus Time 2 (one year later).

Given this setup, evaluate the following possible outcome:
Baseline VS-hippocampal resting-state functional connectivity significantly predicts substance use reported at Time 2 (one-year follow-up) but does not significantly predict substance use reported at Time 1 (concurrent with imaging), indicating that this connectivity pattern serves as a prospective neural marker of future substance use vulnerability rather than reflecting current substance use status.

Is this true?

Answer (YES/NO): YES